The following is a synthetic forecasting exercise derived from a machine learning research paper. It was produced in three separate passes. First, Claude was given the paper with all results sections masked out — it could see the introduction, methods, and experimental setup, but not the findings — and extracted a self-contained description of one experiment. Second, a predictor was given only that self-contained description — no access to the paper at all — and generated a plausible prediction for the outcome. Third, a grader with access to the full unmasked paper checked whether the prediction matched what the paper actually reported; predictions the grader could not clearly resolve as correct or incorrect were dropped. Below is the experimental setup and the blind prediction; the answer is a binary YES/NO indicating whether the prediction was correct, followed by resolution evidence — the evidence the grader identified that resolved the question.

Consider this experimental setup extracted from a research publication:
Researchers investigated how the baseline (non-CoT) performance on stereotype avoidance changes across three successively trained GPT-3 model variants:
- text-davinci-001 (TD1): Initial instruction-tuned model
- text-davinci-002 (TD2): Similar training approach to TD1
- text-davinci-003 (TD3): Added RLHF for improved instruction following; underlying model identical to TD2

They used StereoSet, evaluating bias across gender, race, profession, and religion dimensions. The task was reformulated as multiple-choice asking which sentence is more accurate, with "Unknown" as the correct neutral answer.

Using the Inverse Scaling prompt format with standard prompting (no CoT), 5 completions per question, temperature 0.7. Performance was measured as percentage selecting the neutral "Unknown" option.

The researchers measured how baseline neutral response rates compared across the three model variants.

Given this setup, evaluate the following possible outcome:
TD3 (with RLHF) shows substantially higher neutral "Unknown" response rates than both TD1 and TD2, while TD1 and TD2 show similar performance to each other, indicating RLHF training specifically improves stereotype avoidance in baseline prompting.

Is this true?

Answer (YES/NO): NO